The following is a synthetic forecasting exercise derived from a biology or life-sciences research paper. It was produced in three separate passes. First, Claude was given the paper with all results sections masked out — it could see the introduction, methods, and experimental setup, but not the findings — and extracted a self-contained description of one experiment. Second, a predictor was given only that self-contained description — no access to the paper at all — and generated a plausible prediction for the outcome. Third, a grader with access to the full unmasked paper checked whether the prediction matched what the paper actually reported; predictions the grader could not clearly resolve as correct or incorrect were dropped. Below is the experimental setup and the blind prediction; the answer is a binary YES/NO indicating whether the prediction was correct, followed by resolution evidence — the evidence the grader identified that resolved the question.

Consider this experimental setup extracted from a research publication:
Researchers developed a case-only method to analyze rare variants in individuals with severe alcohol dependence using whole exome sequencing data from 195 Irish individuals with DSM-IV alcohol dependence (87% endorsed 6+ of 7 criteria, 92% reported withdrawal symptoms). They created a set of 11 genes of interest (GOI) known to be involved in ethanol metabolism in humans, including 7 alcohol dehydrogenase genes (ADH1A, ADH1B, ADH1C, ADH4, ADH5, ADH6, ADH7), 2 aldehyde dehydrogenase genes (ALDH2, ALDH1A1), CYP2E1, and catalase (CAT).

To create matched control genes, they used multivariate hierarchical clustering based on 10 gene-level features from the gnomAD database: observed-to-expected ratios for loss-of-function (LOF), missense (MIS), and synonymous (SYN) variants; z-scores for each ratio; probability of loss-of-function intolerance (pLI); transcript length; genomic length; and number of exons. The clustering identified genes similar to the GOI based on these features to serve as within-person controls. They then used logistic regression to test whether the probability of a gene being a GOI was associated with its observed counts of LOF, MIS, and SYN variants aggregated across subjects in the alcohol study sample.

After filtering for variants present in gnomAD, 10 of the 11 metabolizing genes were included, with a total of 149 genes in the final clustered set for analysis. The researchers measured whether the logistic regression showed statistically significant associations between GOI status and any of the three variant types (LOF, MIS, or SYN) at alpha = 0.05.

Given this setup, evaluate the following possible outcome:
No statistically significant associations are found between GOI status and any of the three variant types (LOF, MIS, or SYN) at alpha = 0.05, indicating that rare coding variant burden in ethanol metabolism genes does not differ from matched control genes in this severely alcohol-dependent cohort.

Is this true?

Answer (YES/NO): YES